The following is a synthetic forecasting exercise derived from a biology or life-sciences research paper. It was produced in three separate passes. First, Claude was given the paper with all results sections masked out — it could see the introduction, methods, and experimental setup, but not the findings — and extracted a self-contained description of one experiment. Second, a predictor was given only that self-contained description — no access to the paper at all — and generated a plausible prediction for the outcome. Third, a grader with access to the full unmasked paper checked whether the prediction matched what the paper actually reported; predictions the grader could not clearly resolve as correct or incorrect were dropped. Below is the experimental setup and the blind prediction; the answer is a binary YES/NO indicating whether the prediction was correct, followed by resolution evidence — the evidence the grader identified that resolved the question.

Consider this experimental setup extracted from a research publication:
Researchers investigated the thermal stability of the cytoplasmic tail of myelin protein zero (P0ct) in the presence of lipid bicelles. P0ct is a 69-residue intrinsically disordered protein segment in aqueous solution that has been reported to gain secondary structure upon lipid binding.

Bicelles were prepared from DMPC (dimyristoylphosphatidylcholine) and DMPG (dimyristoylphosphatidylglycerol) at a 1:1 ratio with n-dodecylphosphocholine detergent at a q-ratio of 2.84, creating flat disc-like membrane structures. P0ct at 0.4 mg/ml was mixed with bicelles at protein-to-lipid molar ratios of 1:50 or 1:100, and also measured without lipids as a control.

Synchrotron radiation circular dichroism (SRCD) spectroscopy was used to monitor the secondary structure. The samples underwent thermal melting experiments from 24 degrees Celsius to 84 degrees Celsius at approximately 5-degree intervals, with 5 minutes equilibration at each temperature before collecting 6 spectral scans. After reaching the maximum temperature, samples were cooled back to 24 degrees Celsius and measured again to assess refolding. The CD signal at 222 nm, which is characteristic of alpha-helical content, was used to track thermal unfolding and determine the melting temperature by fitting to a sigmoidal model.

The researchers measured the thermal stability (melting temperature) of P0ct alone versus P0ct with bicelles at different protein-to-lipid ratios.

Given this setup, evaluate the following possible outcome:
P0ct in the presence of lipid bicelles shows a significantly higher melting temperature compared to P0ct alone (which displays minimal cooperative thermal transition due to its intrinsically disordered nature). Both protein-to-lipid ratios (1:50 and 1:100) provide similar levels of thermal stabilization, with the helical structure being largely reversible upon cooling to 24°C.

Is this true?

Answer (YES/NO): NO